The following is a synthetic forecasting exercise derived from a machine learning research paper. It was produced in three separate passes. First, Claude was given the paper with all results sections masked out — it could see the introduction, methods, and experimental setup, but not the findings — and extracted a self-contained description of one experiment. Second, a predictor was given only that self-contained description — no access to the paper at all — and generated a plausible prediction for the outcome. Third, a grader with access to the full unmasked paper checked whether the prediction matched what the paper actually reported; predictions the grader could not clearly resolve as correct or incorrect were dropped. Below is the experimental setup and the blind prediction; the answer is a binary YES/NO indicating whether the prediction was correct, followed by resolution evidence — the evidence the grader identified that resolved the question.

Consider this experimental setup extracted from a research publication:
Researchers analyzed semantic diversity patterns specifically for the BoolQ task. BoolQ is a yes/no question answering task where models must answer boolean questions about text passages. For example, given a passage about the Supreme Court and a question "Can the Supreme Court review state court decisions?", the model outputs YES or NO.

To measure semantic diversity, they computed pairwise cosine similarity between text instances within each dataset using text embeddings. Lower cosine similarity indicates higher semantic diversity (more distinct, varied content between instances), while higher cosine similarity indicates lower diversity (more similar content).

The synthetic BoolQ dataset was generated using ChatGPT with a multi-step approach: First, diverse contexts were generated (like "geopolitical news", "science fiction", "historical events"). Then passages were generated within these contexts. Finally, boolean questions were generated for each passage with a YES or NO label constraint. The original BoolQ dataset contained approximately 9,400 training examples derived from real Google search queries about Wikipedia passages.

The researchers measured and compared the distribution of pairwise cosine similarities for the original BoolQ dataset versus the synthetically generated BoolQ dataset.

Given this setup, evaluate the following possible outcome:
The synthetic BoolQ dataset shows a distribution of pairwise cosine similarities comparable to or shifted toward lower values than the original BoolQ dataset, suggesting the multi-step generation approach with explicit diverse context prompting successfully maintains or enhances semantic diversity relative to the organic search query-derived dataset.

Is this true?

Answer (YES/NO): YES